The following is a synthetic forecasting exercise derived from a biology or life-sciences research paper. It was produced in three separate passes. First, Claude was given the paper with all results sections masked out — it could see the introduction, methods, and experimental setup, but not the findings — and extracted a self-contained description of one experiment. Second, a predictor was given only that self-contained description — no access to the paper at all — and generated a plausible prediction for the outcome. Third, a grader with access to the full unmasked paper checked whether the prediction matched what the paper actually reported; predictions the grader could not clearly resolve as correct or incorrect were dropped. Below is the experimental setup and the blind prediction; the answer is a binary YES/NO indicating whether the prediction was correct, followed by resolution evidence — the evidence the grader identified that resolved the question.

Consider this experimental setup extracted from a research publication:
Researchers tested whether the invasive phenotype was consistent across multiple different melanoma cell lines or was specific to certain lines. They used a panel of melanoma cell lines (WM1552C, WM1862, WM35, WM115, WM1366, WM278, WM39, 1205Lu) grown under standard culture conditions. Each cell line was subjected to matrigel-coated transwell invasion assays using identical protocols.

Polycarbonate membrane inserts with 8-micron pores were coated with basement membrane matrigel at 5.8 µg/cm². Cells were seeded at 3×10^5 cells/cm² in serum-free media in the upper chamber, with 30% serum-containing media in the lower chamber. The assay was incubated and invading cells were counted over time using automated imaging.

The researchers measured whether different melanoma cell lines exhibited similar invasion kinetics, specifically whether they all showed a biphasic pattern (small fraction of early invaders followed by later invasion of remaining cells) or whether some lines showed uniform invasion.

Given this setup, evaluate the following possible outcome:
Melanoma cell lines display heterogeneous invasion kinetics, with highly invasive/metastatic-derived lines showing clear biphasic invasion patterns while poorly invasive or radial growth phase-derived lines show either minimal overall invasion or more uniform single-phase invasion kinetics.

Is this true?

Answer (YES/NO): NO